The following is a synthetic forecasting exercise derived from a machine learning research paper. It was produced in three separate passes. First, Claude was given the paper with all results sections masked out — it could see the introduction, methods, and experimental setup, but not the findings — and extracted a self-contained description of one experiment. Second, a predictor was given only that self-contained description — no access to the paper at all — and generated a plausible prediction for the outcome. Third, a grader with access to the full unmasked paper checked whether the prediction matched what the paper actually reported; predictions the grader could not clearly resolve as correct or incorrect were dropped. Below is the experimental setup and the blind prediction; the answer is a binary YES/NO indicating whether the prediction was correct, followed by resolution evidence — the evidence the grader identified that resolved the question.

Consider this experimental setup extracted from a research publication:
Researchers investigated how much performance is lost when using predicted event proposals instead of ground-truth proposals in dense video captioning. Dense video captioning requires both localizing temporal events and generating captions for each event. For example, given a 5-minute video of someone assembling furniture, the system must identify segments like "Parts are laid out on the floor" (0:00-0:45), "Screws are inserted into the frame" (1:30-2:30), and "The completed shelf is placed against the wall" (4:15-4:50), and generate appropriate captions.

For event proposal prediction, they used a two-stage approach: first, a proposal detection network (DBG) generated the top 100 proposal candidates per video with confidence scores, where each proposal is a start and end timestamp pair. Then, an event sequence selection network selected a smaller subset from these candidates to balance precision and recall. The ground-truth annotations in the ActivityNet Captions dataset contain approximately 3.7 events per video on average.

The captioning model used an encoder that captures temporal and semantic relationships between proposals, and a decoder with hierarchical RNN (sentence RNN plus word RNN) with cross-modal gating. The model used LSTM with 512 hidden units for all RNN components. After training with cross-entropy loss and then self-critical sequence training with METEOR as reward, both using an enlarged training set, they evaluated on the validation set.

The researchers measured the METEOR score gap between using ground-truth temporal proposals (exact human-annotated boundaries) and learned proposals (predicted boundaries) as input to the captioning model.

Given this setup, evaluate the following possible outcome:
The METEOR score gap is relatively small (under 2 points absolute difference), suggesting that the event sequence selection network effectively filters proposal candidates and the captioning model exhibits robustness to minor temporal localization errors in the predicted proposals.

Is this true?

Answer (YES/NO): NO